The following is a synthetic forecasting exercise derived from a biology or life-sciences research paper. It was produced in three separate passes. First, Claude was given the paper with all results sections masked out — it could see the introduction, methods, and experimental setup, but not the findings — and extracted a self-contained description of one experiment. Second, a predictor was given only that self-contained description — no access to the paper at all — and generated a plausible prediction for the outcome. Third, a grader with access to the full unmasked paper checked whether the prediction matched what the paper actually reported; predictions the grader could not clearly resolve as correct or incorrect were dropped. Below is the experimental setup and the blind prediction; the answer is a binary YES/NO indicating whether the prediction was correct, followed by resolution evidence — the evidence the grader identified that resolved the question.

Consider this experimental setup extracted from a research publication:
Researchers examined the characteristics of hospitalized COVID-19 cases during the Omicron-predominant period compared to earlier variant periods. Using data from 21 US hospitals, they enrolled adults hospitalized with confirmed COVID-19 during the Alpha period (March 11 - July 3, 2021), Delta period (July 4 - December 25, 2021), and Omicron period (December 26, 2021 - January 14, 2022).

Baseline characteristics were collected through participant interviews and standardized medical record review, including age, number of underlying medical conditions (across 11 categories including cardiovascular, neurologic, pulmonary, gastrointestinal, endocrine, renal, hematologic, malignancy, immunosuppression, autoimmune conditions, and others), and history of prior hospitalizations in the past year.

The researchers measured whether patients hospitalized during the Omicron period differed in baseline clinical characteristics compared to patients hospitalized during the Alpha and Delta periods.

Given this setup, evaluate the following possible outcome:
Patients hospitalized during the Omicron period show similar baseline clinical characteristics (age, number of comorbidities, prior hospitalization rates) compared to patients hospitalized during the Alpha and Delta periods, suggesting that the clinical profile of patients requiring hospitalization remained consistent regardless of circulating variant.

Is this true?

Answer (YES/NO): NO